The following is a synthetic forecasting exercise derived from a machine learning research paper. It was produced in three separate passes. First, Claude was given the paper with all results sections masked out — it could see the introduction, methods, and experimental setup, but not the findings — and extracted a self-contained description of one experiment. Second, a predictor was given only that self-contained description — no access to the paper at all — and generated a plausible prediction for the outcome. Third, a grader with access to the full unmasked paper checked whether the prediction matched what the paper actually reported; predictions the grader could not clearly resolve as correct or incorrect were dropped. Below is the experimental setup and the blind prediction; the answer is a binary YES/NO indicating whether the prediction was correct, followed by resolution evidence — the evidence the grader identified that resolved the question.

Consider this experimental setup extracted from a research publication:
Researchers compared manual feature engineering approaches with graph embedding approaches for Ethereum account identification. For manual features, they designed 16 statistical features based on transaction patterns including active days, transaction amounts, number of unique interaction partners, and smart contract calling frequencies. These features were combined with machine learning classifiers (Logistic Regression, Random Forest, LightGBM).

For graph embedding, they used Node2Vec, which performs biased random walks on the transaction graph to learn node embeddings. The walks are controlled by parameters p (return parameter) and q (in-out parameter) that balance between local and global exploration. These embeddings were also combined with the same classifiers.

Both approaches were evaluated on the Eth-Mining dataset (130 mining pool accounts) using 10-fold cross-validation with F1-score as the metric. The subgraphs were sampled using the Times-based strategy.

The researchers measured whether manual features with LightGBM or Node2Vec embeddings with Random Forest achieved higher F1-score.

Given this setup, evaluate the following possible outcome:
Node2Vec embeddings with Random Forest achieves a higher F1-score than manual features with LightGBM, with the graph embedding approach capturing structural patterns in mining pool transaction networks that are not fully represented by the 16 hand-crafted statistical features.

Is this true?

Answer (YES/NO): NO